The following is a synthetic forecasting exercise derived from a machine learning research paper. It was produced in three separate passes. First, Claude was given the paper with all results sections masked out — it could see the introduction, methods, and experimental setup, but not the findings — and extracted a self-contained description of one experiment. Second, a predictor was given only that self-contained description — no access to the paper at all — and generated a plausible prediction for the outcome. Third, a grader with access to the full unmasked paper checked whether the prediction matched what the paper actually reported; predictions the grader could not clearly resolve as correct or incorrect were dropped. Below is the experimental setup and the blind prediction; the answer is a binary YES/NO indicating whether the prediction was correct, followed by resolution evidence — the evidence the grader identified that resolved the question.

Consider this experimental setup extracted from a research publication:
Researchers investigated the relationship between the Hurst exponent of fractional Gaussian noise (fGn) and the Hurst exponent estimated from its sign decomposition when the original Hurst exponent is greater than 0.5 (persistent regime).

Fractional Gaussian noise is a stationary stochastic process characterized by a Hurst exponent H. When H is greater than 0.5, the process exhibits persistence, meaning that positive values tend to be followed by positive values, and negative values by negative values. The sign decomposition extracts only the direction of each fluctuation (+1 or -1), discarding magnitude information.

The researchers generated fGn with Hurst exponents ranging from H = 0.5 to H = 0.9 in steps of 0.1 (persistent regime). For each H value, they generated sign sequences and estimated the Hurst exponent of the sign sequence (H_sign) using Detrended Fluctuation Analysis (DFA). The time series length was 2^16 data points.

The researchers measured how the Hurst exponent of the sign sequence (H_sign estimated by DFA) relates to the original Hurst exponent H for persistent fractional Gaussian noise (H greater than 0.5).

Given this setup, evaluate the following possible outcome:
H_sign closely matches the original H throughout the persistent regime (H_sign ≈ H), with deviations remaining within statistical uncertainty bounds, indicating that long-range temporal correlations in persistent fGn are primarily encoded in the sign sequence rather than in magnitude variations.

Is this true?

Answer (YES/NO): YES